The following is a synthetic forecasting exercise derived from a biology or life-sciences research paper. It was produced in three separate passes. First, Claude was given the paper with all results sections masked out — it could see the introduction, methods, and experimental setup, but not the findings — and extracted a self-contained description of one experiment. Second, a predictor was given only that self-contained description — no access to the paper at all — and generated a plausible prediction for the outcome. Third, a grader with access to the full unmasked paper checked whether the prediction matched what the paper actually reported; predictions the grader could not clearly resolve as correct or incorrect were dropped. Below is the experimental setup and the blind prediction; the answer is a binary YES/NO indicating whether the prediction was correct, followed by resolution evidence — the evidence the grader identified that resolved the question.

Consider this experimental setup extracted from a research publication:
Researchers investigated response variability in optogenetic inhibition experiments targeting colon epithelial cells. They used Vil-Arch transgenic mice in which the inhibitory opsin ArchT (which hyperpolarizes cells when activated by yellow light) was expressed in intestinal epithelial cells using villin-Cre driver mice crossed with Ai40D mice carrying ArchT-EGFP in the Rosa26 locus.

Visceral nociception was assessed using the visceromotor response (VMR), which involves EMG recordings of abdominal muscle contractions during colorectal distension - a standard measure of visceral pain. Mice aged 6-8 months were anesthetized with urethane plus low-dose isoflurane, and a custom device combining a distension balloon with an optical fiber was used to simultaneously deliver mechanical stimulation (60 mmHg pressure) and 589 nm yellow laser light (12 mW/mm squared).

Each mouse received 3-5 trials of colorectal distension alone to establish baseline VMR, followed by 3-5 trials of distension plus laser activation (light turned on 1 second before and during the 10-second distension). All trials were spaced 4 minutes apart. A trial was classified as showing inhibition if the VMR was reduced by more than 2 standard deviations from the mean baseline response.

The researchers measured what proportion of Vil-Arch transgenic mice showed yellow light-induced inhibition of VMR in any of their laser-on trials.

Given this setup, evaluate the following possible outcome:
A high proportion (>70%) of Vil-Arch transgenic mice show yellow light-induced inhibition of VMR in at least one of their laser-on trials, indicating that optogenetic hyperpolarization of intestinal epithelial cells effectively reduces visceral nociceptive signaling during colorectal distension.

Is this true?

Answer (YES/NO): NO